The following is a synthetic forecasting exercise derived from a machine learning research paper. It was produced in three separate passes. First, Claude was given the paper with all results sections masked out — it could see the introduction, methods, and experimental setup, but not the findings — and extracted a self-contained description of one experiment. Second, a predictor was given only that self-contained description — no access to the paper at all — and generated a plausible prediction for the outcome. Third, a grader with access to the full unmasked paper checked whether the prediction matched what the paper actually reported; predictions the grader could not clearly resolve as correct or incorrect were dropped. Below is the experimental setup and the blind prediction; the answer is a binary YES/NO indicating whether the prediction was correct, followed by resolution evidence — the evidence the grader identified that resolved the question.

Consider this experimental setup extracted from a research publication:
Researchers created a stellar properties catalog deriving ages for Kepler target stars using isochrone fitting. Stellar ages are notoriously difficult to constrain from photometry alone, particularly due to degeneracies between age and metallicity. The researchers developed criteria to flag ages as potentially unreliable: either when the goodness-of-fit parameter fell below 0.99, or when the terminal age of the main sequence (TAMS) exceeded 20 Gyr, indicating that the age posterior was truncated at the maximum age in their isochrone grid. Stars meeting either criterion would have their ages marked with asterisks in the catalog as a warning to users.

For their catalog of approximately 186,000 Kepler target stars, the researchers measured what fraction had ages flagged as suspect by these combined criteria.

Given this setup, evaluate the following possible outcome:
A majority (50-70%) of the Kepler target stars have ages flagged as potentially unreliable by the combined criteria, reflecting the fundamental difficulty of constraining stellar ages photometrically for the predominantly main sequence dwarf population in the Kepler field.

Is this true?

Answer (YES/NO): NO